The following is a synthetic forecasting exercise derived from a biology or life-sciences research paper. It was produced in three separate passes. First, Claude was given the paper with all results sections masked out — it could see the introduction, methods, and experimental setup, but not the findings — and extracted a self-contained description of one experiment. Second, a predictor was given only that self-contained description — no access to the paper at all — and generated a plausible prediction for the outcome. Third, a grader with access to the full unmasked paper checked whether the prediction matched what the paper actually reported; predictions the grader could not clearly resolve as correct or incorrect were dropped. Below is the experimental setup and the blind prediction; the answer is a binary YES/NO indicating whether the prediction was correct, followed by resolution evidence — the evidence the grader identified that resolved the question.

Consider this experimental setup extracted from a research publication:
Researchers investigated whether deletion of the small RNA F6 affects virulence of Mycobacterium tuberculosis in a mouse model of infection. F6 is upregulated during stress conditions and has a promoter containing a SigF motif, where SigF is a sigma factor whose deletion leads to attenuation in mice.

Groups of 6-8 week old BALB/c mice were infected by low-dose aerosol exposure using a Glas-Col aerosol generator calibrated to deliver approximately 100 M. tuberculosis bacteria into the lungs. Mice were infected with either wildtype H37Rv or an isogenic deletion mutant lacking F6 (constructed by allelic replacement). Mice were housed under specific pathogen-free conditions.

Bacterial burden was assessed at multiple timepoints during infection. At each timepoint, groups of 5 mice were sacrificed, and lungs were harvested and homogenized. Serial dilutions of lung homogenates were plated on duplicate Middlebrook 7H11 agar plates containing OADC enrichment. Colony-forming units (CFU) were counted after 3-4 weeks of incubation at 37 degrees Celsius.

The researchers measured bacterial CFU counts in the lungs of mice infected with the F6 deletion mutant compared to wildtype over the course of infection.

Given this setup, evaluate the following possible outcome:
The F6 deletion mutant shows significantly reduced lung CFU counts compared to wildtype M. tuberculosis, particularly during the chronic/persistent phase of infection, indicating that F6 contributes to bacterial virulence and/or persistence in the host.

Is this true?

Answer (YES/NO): NO